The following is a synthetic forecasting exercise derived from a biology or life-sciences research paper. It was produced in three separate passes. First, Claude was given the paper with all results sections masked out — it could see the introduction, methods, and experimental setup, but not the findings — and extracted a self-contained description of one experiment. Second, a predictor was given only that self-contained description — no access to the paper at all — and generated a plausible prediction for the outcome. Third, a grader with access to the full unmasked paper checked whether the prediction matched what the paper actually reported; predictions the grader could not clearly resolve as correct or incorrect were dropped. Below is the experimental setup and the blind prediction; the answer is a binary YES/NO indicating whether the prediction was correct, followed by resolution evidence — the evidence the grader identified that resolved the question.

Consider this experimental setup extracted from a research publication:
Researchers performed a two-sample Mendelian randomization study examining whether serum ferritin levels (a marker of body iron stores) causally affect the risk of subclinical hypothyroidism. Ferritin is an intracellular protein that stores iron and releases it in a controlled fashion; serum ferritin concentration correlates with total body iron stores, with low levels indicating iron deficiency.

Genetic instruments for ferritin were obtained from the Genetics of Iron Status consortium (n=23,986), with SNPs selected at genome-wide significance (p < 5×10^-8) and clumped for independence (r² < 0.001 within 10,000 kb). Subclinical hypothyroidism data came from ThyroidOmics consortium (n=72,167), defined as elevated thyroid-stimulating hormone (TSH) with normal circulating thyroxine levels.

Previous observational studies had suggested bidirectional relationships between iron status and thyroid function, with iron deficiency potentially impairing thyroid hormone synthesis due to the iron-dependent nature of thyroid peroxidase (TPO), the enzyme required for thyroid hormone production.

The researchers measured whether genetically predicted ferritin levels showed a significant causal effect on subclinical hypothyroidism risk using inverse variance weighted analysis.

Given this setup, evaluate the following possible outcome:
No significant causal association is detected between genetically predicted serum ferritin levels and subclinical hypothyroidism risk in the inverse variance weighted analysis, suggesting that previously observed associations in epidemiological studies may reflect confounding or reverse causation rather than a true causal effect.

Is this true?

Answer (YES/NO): YES